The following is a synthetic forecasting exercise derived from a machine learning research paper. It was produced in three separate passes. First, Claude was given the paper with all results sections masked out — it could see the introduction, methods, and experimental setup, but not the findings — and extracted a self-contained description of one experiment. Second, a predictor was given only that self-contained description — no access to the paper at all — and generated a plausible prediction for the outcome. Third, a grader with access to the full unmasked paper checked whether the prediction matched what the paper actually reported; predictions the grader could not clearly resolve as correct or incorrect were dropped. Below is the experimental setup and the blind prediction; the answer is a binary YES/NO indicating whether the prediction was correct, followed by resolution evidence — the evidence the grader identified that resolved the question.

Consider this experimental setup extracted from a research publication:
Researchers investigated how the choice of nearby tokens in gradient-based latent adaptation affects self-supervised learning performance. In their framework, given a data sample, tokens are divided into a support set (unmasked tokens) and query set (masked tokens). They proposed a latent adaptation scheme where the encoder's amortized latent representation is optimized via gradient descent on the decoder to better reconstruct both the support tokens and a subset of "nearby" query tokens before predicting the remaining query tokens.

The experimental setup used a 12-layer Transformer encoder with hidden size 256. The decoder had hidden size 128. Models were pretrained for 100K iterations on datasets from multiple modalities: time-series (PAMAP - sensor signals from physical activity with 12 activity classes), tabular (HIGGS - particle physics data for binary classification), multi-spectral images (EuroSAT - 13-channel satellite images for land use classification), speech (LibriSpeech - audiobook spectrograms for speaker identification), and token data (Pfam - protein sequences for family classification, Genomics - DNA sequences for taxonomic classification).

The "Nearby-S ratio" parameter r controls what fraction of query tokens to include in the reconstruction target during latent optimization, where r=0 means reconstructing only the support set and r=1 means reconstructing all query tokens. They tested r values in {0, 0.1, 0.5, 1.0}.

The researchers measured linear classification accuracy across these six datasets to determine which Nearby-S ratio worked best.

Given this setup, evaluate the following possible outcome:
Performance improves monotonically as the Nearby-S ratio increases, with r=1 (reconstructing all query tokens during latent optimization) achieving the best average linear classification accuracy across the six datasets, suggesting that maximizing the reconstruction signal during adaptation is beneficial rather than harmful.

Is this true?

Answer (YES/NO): NO